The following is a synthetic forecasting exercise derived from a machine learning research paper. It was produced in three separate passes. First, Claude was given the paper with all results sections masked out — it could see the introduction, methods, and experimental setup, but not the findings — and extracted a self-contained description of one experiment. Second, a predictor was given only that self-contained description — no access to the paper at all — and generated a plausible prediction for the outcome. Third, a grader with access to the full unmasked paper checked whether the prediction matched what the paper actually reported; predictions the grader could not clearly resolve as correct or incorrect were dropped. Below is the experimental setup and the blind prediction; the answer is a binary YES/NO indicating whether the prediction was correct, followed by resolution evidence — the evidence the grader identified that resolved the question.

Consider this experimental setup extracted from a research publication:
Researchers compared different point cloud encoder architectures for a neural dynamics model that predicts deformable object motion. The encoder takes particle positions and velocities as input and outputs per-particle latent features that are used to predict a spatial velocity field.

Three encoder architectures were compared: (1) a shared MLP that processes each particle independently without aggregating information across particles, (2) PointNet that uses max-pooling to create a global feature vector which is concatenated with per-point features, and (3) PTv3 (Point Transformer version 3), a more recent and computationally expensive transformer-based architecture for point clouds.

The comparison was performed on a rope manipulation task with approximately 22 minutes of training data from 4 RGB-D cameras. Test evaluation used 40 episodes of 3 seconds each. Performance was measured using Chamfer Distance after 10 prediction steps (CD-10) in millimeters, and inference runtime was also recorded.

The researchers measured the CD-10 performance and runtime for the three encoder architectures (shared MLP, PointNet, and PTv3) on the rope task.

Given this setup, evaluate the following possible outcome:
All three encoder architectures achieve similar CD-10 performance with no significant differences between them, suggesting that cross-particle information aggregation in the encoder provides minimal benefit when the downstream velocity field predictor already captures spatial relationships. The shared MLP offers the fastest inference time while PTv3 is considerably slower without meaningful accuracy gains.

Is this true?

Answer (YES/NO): NO